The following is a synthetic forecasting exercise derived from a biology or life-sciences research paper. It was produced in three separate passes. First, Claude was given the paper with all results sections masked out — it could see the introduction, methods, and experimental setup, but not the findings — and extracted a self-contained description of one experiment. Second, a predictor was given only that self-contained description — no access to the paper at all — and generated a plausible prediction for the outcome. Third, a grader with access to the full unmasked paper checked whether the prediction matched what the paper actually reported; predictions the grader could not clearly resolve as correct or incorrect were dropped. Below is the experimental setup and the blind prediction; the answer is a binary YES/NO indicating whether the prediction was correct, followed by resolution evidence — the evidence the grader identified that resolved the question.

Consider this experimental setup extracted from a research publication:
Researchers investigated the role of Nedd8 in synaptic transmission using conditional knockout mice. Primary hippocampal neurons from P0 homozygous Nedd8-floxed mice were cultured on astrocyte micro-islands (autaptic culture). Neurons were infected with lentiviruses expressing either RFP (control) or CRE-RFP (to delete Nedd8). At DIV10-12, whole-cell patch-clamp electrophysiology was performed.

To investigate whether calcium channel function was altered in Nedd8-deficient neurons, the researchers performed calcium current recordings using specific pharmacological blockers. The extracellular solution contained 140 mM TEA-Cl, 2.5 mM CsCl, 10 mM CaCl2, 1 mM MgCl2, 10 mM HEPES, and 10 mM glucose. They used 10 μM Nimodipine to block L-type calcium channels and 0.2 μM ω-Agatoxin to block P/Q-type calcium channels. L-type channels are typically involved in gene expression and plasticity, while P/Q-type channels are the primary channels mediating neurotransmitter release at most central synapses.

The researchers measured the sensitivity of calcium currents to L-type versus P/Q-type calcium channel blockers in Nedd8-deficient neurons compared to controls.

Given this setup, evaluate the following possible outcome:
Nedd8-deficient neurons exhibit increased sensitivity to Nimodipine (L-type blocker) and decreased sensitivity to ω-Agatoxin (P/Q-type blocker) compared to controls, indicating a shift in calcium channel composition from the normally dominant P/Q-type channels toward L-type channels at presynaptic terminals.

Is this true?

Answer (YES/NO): NO